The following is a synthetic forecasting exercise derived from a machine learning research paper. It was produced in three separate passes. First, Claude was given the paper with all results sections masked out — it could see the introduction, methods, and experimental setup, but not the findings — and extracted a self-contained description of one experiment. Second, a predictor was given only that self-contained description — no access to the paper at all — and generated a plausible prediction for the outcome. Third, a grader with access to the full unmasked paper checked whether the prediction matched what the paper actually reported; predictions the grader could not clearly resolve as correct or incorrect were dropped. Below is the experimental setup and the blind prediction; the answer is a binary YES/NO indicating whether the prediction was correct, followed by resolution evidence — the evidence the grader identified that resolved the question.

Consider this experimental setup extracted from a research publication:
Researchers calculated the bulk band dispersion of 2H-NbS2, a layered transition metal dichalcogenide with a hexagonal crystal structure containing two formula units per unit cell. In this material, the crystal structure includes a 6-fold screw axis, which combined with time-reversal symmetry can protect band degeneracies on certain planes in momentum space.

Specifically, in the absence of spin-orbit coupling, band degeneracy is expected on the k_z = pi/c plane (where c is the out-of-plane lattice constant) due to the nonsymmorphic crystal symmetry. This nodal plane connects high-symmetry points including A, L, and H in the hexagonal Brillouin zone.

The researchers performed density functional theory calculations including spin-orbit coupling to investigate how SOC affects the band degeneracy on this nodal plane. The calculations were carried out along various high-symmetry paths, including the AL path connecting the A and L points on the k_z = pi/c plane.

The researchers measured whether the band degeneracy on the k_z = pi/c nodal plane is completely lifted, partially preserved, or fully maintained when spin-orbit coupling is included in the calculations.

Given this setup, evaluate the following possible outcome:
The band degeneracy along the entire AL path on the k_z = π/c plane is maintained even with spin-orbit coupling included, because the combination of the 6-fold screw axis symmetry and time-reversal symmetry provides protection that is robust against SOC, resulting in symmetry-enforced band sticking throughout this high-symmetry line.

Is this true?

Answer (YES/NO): YES